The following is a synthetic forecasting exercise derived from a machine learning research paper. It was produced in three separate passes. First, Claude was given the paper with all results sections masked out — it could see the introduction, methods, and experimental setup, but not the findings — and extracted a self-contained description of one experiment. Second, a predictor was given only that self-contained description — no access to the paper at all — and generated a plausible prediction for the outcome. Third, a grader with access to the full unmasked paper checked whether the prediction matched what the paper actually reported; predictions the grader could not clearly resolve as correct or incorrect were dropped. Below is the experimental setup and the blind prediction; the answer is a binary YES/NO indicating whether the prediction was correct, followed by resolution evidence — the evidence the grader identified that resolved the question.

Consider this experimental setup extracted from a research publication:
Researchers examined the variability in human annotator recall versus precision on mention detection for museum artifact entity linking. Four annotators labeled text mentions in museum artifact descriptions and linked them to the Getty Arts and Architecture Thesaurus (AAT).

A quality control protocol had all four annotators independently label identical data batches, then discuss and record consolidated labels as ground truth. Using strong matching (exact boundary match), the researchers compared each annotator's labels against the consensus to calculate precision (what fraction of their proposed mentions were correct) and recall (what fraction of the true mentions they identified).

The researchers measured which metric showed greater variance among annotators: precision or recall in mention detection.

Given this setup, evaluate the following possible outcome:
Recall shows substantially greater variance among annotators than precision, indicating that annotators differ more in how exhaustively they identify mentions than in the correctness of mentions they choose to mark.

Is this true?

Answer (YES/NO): YES